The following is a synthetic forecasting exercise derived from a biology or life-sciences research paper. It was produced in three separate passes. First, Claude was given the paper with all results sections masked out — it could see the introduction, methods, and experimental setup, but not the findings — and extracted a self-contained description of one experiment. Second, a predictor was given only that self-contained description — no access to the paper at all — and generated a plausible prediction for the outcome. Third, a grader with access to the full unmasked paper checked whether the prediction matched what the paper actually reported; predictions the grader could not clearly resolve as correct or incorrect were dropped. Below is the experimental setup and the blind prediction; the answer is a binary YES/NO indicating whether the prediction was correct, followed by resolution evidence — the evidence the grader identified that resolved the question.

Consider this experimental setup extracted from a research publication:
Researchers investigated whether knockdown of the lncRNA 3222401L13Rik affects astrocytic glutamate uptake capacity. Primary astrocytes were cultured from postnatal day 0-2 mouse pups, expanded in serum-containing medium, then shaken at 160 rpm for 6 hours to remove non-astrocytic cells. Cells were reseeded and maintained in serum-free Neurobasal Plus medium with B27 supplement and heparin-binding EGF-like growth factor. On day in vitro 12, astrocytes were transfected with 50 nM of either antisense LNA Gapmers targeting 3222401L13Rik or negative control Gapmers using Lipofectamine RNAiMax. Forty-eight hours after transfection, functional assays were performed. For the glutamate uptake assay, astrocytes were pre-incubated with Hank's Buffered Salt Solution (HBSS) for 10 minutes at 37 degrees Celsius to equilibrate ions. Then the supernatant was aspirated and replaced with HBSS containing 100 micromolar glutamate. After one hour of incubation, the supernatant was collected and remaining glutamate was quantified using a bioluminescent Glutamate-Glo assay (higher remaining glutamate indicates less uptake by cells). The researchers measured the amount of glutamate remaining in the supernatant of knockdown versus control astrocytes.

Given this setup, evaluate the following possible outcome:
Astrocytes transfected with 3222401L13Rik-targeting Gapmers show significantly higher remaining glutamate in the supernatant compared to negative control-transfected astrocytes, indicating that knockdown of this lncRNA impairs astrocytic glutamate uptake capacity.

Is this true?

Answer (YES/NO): YES